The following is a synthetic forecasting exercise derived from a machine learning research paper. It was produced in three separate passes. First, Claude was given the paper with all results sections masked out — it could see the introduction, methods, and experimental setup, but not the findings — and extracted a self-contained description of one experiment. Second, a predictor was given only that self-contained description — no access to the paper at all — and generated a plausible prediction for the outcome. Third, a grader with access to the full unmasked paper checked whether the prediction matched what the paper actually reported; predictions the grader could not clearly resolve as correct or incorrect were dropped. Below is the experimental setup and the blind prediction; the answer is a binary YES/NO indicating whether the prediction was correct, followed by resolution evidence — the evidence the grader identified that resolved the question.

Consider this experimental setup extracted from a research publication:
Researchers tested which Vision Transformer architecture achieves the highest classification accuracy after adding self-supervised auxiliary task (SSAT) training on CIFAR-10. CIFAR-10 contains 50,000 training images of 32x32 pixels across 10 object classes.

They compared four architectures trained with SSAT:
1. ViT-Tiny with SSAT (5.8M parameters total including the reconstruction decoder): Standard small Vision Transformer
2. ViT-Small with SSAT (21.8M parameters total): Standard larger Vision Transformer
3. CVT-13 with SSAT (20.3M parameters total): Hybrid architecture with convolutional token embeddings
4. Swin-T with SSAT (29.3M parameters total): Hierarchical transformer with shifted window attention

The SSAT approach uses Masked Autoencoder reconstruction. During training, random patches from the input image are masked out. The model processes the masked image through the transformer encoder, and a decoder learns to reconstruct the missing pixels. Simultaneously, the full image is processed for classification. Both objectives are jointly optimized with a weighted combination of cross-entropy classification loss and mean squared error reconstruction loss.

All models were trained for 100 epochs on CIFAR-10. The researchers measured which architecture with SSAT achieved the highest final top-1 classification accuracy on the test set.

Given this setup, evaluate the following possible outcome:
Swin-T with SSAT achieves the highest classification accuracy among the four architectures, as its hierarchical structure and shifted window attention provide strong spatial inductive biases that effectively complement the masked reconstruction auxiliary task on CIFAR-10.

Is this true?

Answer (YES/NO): NO